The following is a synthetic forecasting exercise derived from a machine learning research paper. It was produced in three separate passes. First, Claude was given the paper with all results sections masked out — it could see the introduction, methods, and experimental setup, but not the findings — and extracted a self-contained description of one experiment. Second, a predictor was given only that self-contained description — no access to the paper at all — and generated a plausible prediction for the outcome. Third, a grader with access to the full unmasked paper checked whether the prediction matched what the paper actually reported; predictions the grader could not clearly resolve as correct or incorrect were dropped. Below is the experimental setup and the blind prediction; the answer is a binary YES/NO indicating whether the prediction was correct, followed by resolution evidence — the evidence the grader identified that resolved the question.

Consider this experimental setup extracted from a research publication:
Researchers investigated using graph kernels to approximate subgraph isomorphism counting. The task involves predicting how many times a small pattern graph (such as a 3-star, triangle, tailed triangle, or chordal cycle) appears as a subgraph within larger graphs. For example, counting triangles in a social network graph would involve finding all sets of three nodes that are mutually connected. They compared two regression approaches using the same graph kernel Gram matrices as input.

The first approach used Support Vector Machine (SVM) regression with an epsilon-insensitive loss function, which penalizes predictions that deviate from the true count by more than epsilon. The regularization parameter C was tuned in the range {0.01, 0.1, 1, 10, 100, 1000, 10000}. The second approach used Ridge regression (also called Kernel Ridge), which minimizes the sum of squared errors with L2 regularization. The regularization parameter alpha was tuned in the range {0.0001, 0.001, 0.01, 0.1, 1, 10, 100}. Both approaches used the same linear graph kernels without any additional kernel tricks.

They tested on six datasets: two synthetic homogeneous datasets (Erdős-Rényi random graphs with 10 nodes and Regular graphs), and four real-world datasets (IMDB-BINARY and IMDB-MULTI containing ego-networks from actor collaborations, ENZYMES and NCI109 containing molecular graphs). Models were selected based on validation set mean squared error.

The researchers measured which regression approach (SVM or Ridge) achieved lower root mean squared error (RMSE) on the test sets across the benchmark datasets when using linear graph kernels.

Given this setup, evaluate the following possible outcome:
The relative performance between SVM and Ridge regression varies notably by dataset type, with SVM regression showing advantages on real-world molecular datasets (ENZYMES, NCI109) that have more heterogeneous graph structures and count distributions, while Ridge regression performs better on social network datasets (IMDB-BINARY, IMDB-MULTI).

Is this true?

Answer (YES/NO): NO